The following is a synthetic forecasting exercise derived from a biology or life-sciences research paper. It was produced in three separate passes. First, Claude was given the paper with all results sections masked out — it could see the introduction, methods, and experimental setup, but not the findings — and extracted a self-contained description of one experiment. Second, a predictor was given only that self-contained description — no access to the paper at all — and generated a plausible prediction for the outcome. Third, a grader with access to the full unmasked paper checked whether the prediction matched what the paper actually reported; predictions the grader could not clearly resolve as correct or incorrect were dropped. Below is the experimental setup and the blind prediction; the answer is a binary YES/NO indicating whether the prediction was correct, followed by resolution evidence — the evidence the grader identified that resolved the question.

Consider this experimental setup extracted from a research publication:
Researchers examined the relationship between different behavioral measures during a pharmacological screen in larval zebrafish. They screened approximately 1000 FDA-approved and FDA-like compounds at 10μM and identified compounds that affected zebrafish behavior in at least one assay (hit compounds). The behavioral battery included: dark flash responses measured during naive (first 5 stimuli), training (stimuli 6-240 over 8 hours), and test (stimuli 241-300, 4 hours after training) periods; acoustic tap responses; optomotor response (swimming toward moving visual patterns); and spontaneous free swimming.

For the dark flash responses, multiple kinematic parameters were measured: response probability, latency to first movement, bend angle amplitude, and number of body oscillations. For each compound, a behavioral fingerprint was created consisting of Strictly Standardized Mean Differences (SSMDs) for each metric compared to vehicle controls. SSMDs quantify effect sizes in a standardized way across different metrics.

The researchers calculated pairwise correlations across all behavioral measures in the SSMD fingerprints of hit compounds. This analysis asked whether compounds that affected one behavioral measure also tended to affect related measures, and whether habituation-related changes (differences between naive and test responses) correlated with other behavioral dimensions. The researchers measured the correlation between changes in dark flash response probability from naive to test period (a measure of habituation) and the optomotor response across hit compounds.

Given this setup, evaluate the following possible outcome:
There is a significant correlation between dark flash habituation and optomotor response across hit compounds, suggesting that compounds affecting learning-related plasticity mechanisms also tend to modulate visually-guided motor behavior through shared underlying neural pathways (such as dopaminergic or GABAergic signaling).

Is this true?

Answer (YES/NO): NO